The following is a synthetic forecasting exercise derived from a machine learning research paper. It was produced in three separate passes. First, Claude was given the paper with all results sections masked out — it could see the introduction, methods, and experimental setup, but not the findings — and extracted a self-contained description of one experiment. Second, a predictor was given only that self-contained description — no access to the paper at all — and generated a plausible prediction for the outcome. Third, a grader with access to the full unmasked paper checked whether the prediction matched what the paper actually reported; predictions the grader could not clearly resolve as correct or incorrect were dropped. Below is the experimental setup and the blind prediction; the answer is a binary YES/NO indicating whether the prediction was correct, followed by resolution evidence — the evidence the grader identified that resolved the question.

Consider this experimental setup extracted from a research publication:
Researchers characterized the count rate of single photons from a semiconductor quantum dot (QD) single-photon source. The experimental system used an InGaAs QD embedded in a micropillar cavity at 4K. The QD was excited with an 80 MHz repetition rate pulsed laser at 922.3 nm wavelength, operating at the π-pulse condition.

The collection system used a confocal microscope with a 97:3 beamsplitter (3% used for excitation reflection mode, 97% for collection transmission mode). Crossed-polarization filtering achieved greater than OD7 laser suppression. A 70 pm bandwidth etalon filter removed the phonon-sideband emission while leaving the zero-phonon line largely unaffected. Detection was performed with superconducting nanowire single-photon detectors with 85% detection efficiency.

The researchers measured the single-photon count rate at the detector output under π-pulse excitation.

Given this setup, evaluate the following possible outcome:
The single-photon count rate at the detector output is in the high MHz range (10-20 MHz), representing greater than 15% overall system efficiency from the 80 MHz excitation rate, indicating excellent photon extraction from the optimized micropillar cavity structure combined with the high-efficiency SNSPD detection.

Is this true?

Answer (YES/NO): YES